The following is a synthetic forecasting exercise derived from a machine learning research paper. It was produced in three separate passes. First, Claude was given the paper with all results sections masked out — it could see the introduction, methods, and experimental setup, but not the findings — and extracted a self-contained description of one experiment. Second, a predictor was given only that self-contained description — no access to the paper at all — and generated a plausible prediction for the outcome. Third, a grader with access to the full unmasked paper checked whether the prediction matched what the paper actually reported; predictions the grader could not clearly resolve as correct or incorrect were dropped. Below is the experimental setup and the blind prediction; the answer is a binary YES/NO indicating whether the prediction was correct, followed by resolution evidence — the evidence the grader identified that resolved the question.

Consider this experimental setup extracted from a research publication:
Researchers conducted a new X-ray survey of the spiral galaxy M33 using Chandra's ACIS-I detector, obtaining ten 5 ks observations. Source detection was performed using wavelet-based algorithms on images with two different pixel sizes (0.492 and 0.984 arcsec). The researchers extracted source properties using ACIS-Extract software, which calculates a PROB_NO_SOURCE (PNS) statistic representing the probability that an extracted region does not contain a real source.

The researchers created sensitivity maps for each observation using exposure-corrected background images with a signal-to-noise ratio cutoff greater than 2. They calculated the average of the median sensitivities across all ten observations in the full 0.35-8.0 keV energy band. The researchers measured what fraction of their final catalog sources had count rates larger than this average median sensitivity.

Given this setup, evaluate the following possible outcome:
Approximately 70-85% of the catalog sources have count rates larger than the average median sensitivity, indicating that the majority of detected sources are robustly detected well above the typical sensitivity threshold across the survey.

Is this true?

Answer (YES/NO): YES